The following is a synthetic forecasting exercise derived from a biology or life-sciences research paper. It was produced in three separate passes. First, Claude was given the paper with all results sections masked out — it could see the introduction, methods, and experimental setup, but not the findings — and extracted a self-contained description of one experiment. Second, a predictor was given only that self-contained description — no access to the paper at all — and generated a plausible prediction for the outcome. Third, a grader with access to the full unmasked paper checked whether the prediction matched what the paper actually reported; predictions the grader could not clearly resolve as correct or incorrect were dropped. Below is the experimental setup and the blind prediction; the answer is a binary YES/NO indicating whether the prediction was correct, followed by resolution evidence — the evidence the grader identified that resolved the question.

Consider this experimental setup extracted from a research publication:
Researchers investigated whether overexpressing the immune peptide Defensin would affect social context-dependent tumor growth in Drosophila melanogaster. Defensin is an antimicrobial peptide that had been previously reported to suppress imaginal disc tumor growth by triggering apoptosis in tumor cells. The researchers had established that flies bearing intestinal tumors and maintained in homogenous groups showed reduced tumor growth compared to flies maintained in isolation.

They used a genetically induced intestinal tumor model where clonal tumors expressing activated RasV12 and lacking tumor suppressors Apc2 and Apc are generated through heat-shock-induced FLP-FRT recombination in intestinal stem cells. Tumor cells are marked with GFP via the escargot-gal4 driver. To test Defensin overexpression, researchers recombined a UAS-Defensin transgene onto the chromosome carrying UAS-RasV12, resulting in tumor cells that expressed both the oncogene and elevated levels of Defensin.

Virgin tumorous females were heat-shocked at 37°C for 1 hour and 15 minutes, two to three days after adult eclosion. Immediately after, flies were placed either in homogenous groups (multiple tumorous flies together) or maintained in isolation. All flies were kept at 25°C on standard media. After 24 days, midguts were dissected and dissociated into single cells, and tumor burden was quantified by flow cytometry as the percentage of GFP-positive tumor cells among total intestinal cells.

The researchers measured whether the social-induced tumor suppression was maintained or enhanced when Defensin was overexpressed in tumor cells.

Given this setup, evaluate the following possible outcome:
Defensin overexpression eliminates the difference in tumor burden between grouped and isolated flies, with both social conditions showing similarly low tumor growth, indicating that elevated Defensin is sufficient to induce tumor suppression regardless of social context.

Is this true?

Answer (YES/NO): NO